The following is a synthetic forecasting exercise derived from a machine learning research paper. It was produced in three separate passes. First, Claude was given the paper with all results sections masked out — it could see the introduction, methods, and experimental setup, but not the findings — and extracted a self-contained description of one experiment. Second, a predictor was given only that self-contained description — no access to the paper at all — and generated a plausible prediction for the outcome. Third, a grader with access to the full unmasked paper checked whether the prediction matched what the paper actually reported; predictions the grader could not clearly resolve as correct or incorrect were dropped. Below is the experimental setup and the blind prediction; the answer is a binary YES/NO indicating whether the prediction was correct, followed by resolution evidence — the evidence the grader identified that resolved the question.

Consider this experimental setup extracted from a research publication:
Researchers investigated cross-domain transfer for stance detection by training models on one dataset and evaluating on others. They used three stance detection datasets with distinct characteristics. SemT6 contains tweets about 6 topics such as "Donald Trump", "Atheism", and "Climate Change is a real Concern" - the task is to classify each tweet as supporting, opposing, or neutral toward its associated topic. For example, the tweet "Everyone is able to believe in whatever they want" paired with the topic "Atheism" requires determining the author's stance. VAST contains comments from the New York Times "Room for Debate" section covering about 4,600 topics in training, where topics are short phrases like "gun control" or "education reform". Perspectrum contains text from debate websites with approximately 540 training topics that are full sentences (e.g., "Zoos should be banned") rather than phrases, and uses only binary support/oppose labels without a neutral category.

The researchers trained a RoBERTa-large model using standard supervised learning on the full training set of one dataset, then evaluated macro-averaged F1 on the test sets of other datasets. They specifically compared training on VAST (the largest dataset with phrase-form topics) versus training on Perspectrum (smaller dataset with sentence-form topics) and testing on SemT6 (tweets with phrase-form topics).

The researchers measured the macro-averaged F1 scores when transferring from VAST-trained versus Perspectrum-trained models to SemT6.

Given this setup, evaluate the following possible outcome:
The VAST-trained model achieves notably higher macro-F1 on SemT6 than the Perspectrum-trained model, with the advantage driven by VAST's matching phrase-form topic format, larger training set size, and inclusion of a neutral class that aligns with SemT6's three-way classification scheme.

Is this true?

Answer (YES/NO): YES